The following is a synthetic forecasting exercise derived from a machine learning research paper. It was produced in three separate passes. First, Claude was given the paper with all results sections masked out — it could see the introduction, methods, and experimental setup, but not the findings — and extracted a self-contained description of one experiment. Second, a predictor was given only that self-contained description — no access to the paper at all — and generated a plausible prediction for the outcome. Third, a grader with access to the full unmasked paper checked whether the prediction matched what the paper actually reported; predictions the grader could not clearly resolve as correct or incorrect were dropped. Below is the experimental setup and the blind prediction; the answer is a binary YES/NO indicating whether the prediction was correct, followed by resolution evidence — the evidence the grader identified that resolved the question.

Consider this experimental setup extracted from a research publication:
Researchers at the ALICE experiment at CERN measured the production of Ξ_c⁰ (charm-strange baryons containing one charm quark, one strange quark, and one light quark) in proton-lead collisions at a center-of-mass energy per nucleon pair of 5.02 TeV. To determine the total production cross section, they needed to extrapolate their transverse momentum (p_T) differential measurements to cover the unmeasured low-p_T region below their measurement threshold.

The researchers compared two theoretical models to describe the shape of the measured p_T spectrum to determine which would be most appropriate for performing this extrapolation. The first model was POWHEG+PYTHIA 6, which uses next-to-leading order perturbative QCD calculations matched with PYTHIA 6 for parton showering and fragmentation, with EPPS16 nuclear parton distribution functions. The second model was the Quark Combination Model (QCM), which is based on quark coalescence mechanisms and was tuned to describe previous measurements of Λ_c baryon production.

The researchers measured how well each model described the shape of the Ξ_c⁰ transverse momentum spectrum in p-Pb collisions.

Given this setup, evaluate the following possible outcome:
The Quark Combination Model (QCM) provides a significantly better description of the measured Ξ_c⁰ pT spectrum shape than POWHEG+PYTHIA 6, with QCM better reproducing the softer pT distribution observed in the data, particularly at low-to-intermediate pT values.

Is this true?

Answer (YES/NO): NO